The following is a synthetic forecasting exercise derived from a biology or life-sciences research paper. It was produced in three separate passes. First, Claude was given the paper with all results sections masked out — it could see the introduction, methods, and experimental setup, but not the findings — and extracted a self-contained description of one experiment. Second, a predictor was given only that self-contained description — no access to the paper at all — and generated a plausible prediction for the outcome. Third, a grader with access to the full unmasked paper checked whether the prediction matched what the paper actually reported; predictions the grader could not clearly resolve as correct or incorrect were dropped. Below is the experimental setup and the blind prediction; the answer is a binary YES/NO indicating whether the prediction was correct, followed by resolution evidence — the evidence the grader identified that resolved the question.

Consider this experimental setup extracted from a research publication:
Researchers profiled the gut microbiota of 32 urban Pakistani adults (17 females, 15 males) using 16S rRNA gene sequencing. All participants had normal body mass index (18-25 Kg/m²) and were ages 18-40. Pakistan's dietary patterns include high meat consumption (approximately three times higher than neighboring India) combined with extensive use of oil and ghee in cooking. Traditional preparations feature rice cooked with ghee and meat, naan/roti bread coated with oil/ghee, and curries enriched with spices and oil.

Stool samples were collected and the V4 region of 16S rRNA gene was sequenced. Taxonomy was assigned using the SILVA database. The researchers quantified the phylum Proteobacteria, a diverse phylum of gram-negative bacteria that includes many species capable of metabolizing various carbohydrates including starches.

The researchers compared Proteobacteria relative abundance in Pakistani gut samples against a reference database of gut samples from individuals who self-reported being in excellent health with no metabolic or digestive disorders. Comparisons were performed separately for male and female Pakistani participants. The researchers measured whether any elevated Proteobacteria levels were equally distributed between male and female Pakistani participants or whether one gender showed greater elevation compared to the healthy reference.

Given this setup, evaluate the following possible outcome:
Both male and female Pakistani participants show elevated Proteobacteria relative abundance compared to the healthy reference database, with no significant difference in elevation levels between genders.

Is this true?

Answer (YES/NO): NO